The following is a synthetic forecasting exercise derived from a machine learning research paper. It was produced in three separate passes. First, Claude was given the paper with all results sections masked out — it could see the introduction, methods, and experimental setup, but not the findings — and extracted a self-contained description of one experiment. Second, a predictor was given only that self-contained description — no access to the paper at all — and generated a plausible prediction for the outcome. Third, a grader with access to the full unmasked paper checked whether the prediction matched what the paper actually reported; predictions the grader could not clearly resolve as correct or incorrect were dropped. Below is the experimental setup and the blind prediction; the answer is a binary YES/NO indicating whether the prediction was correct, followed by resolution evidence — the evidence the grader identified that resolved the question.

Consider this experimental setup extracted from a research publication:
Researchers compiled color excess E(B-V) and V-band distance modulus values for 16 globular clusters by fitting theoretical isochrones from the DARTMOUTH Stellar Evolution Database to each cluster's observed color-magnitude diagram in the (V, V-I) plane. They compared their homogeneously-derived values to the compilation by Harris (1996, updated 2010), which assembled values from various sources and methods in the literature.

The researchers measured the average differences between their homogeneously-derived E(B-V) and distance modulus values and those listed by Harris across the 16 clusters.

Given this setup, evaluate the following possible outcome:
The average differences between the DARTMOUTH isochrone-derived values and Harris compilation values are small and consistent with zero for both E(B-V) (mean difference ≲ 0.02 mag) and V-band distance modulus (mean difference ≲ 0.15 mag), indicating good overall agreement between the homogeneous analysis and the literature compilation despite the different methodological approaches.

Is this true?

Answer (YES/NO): YES